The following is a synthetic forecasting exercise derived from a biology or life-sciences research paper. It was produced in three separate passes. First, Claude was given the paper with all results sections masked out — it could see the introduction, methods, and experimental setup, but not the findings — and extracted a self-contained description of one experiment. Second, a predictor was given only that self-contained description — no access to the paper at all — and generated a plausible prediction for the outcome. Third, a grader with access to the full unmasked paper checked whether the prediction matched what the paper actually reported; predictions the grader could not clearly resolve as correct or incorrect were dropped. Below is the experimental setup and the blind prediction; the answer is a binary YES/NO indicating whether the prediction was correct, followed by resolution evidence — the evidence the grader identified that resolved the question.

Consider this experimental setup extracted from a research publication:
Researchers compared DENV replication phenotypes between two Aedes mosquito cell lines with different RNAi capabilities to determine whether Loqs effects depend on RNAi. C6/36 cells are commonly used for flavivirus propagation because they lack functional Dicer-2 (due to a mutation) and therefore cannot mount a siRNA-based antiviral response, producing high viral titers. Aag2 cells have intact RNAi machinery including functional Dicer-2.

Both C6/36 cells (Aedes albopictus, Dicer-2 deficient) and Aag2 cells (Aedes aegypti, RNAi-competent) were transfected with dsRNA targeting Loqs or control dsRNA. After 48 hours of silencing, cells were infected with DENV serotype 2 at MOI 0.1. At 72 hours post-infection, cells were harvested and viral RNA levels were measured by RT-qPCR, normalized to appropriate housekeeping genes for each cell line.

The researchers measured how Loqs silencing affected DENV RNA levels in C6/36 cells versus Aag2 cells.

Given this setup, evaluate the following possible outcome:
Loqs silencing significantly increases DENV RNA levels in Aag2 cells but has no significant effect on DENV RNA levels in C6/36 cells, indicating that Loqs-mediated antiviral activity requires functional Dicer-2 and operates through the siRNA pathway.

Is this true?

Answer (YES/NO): NO